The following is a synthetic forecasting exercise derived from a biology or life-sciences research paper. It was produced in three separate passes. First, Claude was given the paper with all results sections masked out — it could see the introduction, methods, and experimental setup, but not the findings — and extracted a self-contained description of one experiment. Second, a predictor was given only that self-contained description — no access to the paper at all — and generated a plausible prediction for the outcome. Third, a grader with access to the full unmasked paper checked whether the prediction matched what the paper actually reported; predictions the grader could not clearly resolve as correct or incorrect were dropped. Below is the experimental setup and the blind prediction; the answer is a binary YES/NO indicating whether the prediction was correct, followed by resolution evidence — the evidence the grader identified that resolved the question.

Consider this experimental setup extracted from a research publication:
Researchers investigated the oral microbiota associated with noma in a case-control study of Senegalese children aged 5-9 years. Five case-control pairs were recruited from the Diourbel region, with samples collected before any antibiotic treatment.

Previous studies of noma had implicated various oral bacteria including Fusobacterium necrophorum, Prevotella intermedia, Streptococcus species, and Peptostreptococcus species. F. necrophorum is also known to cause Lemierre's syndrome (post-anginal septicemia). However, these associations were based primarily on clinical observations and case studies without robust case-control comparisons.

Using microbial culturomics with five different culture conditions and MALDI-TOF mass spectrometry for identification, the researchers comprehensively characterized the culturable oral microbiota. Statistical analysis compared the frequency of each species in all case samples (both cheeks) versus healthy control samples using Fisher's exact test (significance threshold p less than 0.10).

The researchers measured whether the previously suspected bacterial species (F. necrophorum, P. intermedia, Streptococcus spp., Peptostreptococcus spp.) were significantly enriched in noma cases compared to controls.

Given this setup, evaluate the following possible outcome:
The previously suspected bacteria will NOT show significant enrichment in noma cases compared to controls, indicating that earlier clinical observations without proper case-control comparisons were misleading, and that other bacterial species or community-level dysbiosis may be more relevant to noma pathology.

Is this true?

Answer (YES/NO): YES